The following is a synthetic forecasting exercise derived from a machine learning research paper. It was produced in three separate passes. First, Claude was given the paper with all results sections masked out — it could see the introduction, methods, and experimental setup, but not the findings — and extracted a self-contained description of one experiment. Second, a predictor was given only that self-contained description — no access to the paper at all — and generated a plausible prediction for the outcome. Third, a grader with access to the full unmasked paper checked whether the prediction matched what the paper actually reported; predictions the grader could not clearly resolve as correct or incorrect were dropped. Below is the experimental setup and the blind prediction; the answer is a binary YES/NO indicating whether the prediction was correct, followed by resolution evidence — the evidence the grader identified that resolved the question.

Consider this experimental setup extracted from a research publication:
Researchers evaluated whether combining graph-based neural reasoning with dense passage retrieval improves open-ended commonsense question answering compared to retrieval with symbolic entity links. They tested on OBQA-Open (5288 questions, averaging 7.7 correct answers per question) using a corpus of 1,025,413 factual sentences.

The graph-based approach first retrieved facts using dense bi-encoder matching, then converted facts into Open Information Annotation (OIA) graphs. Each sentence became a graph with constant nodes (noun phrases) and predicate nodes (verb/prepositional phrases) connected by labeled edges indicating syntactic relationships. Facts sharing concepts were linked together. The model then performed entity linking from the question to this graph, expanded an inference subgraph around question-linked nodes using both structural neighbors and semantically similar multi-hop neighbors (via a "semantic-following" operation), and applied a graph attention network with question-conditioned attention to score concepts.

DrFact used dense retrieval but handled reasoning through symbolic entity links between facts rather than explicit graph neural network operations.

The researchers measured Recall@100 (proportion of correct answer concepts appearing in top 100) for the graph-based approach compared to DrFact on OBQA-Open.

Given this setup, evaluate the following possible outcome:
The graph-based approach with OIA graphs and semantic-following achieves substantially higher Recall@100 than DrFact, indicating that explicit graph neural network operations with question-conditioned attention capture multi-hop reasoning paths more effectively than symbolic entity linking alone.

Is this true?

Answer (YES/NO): NO